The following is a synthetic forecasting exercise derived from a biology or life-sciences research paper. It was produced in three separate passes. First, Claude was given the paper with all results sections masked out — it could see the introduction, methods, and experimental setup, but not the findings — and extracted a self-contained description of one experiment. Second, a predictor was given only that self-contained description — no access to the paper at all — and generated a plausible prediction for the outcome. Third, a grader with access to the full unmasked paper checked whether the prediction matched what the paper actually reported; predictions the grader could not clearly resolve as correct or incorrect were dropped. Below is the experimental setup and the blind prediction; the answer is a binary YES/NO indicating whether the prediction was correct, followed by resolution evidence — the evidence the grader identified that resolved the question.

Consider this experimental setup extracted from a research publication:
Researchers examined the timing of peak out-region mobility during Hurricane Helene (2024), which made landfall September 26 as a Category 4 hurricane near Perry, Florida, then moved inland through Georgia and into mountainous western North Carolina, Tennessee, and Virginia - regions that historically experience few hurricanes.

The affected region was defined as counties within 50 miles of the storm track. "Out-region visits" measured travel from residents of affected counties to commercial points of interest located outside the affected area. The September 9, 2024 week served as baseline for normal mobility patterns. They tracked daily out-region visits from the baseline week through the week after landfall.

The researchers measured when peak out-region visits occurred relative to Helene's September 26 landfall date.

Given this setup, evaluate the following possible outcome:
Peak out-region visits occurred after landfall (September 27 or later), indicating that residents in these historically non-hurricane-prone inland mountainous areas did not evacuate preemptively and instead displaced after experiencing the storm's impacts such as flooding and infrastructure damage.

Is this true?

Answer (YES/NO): NO